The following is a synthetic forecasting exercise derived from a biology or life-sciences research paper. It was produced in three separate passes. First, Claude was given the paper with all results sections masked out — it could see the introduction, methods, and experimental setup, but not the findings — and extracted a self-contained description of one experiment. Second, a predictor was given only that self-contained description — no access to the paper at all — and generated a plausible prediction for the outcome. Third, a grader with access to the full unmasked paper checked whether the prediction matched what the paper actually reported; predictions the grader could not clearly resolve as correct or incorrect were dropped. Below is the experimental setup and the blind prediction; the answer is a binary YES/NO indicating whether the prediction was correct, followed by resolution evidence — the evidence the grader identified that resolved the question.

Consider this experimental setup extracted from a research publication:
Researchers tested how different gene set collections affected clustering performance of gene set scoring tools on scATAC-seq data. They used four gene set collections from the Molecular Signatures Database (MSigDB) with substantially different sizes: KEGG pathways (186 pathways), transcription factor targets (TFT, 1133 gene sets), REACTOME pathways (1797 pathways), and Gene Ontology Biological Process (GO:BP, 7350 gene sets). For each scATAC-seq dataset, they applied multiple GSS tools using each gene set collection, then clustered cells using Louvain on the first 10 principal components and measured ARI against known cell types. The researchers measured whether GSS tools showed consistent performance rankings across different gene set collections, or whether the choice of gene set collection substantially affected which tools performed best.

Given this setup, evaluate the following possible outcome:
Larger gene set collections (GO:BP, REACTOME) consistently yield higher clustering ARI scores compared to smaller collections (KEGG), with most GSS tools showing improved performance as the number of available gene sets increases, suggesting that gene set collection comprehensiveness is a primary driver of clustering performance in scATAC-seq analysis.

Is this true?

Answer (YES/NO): NO